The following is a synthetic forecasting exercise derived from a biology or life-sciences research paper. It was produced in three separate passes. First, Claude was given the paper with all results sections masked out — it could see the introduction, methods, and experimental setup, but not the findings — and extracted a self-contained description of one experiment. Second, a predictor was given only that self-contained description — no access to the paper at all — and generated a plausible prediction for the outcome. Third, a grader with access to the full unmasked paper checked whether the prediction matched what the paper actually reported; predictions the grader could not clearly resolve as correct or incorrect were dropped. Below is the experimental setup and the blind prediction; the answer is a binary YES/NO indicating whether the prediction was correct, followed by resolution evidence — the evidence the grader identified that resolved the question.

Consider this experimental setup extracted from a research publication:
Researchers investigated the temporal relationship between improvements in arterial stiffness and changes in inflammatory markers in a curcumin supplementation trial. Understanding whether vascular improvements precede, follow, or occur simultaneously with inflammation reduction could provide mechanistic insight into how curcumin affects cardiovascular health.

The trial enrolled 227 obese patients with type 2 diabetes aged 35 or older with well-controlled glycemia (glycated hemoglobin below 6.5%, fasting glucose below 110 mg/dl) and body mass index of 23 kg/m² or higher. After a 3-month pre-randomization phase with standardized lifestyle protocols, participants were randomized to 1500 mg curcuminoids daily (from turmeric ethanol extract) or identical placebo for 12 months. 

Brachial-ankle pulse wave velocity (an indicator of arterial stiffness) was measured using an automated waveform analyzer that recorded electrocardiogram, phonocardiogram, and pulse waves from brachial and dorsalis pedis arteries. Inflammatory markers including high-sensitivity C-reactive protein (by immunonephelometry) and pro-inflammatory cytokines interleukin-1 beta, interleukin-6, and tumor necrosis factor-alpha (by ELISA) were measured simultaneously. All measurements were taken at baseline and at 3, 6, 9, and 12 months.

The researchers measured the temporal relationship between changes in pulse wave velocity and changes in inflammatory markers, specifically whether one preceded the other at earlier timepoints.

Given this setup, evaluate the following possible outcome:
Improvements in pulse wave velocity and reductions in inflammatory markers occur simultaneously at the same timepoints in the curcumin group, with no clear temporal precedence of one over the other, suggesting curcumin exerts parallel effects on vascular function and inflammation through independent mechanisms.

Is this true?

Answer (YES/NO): NO